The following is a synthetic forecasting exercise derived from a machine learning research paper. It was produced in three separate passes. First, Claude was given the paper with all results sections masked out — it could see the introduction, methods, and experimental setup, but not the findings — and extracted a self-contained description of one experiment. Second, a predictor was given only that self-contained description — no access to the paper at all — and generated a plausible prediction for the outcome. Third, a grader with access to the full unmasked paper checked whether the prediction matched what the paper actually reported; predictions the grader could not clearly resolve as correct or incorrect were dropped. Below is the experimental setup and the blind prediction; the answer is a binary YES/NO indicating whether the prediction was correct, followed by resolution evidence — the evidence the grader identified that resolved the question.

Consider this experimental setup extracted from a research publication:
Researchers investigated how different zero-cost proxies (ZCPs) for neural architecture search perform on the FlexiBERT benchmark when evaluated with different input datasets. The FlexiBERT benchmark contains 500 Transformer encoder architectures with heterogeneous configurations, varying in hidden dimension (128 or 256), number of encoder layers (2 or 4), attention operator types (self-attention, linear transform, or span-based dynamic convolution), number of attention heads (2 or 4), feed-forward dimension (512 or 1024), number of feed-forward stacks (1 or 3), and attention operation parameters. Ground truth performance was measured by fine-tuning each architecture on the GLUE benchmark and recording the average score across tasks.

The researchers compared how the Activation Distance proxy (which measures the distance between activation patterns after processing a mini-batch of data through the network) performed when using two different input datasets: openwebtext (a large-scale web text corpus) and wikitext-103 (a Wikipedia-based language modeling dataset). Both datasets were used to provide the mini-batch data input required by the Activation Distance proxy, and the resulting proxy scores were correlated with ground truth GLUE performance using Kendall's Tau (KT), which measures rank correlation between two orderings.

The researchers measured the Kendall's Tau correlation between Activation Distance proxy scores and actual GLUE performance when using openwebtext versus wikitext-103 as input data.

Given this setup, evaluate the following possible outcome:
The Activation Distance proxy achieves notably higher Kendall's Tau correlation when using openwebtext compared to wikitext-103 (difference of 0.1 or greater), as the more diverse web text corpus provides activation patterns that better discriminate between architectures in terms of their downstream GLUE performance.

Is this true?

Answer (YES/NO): NO